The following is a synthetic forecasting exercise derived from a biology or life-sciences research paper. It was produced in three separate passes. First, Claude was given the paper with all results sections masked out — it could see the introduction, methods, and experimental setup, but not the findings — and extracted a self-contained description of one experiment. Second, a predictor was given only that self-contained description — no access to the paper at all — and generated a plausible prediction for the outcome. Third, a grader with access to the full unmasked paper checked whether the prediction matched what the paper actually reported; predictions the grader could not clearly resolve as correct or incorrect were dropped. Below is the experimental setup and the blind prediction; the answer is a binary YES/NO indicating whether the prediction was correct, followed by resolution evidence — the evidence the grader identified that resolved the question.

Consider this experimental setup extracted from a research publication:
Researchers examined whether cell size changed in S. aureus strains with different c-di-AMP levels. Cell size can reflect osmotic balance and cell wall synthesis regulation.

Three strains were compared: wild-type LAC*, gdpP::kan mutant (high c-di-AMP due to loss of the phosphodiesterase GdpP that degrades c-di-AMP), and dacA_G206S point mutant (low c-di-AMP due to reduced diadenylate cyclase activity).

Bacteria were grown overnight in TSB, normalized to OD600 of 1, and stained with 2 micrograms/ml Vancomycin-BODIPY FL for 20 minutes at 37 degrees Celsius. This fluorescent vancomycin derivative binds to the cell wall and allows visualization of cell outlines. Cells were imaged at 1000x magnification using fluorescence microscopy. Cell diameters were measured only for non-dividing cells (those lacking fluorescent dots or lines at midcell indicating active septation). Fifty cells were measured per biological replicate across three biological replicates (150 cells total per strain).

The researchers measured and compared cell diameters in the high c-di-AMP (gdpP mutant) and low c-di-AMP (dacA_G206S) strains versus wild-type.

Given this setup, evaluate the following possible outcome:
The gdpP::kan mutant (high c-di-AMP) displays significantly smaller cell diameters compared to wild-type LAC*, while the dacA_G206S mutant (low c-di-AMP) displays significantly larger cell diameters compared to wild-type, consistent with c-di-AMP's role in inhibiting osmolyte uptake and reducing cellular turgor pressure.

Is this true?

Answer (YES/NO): YES